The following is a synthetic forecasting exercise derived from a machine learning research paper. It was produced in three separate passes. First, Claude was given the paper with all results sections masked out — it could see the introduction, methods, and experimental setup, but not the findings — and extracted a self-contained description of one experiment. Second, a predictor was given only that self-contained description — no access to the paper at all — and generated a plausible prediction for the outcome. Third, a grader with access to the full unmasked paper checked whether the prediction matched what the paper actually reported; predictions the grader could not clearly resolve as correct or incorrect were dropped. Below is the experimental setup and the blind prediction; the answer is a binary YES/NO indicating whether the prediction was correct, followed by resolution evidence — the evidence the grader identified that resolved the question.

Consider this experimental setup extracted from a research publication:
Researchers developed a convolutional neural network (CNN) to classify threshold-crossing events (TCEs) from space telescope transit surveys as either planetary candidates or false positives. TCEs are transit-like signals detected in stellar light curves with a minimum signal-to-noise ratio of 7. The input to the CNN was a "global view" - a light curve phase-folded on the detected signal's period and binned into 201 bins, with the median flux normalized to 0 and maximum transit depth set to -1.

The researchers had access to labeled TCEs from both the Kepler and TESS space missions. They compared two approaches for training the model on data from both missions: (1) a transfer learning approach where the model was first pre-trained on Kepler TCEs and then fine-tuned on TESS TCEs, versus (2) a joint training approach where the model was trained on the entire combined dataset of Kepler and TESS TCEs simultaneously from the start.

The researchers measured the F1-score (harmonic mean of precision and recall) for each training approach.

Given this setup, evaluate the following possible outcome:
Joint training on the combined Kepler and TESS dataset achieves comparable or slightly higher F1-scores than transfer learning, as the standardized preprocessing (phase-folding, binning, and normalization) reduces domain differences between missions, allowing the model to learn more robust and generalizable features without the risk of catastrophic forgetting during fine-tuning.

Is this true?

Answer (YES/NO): YES